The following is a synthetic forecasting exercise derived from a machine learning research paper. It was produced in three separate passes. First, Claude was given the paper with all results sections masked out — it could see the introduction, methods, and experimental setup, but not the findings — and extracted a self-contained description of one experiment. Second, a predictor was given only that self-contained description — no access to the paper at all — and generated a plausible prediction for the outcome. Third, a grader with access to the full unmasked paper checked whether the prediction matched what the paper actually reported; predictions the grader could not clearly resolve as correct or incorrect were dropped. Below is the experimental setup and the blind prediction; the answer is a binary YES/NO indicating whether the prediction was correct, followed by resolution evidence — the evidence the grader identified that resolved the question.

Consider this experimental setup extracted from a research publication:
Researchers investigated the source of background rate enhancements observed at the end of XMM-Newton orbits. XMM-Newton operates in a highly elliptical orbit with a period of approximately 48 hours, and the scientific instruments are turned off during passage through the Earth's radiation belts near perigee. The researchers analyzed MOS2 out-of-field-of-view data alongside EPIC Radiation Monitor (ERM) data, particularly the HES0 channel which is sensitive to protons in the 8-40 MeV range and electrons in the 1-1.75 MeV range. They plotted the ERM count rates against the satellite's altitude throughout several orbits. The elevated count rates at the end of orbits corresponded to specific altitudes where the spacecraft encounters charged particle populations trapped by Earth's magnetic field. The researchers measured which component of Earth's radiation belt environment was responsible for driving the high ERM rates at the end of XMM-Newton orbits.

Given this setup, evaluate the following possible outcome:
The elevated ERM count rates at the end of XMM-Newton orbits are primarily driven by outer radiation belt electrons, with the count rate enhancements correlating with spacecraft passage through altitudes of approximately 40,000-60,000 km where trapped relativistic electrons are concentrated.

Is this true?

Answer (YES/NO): YES